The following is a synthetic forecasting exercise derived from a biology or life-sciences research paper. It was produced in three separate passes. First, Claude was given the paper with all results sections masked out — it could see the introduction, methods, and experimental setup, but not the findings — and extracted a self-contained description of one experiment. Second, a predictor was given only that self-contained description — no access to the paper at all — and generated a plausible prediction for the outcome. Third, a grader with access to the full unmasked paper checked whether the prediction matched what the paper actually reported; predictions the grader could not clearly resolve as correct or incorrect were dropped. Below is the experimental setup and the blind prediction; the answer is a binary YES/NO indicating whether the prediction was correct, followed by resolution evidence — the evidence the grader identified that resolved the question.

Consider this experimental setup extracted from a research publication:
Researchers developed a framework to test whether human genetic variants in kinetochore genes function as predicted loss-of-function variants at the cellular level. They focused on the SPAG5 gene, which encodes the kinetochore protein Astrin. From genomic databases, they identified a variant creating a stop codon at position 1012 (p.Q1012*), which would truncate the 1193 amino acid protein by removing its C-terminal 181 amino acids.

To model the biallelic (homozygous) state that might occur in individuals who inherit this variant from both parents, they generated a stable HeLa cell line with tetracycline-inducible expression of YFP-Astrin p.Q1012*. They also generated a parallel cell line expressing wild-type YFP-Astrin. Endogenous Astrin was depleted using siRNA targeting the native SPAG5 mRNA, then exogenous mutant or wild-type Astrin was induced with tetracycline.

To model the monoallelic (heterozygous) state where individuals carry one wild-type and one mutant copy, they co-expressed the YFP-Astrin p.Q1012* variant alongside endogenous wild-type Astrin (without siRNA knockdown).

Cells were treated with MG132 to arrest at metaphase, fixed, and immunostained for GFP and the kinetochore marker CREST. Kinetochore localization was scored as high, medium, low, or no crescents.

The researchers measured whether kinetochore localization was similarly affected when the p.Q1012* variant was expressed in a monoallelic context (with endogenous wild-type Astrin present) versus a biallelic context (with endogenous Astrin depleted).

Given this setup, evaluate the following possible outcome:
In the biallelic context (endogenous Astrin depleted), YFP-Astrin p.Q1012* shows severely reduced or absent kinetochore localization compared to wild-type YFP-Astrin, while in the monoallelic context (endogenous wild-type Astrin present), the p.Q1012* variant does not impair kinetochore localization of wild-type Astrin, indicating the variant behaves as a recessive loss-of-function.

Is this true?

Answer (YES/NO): NO